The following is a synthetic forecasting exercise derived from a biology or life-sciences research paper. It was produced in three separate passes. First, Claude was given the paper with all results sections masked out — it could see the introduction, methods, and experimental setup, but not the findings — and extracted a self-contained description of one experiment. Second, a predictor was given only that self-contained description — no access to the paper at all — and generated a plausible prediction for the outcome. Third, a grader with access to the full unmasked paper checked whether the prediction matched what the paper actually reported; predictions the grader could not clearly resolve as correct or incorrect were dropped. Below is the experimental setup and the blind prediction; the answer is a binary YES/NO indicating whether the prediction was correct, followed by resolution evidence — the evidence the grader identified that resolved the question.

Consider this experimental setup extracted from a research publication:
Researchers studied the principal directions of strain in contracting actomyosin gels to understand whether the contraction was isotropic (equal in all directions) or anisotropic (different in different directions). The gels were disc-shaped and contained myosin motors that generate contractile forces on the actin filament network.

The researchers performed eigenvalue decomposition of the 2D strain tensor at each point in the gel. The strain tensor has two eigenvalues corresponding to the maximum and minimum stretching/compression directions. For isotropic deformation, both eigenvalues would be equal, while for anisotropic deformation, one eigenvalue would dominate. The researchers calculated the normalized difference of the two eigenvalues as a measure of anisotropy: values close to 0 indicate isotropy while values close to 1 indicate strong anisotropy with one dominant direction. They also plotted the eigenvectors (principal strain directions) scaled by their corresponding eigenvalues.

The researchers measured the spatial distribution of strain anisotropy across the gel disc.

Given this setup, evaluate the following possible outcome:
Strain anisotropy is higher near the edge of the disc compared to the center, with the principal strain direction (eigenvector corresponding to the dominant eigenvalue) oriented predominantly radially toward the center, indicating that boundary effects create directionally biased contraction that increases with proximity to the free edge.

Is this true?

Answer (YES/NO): NO